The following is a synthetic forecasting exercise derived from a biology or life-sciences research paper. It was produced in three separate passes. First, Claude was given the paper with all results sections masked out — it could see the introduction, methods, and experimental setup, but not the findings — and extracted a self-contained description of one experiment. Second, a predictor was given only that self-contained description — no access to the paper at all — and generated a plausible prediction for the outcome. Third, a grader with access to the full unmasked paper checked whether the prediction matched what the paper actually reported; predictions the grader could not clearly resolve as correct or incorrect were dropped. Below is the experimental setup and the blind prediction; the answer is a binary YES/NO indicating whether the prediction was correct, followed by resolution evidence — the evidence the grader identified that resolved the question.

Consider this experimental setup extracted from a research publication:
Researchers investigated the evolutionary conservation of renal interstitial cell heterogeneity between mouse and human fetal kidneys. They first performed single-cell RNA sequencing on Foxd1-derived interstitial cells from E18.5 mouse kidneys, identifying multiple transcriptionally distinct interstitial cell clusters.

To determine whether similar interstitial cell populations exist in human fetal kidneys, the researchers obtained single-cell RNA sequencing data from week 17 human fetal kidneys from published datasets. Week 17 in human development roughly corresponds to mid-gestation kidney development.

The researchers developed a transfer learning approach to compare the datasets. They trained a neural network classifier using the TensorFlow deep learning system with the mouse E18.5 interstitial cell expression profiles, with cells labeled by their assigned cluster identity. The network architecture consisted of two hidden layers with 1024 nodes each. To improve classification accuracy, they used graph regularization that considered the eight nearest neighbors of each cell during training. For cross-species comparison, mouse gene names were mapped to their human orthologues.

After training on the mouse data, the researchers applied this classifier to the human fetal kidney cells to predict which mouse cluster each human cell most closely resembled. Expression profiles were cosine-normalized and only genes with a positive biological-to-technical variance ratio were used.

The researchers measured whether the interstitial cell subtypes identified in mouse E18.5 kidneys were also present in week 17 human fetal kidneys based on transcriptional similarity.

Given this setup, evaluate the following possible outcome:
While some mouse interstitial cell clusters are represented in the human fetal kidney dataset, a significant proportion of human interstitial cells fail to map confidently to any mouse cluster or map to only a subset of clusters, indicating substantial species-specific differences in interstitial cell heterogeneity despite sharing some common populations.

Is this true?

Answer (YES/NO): NO